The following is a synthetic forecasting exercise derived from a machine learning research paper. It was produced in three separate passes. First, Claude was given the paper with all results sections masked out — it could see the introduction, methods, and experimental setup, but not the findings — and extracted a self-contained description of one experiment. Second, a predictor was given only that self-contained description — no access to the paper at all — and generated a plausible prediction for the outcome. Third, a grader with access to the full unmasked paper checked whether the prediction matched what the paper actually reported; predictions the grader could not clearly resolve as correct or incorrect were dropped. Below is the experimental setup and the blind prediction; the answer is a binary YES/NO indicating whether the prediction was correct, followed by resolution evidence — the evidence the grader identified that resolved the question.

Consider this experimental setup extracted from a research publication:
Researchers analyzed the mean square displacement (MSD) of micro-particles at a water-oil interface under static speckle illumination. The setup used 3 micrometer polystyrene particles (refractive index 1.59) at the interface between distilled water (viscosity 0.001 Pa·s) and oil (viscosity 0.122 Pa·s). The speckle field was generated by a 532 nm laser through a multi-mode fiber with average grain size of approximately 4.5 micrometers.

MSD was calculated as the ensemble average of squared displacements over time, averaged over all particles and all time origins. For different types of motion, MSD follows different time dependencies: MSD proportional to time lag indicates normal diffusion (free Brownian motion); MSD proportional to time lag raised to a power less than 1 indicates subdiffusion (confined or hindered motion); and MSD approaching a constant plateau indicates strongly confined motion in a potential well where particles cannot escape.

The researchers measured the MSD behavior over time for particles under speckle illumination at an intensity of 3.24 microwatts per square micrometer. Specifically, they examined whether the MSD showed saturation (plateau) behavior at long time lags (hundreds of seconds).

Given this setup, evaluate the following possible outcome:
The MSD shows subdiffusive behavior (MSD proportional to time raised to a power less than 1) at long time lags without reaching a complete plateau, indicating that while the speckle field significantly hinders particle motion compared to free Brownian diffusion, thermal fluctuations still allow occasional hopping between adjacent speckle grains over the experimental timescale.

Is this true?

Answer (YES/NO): YES